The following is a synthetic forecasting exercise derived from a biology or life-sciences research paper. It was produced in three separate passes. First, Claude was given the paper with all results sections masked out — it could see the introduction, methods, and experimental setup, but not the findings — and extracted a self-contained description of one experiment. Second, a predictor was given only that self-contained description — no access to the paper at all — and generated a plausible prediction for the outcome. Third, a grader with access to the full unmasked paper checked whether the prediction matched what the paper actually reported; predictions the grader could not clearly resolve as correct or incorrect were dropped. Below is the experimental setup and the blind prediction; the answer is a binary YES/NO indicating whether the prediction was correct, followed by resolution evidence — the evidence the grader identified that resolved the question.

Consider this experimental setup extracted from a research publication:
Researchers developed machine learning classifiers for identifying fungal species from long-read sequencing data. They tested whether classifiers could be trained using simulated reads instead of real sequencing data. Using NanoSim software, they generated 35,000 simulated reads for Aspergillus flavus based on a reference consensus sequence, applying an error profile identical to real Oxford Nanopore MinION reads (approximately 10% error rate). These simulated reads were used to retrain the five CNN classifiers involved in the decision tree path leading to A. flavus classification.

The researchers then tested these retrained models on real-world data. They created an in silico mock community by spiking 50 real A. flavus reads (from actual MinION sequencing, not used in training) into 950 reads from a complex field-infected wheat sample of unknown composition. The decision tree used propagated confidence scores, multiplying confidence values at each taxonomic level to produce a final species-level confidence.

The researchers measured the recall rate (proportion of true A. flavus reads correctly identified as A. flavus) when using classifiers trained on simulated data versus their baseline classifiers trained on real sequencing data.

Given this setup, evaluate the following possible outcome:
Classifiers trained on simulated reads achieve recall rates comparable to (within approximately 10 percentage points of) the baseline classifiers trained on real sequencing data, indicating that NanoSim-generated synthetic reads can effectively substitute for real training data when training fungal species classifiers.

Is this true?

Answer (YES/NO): YES